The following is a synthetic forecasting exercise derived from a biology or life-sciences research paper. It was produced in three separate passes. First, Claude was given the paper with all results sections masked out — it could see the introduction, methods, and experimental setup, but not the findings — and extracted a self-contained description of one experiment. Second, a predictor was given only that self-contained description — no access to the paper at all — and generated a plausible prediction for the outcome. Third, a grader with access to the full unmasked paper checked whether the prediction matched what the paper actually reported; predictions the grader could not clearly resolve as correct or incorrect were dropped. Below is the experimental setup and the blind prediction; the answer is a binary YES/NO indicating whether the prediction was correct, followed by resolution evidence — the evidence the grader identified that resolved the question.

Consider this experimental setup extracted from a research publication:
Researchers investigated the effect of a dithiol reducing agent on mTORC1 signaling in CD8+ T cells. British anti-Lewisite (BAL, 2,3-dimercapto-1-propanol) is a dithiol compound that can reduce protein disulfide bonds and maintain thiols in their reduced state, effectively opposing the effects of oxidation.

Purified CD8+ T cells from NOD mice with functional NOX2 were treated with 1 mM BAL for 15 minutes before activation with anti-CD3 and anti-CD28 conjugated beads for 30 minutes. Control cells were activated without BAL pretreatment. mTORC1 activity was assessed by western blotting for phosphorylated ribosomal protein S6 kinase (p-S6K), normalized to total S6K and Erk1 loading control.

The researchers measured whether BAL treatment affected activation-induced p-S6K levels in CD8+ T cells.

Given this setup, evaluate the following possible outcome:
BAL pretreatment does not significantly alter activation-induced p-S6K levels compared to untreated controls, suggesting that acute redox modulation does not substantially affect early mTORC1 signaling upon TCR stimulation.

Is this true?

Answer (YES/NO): NO